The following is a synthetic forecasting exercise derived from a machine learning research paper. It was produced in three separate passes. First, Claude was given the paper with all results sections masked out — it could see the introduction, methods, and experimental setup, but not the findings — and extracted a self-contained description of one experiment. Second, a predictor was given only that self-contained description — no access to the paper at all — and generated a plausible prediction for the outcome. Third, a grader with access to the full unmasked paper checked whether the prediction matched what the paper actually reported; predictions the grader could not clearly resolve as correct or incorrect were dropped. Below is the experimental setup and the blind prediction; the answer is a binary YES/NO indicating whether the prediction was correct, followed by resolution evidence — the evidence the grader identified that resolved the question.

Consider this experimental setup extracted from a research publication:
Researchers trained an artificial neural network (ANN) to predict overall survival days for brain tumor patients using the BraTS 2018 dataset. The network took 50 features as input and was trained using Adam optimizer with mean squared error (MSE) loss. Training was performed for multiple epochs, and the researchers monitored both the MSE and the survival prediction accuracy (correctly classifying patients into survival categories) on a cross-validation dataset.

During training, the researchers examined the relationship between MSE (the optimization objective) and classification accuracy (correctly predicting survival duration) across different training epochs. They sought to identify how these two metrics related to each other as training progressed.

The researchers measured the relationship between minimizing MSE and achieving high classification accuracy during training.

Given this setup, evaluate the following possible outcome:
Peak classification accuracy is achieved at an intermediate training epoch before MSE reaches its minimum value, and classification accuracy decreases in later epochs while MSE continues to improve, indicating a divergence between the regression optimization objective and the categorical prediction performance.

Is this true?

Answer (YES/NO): YES